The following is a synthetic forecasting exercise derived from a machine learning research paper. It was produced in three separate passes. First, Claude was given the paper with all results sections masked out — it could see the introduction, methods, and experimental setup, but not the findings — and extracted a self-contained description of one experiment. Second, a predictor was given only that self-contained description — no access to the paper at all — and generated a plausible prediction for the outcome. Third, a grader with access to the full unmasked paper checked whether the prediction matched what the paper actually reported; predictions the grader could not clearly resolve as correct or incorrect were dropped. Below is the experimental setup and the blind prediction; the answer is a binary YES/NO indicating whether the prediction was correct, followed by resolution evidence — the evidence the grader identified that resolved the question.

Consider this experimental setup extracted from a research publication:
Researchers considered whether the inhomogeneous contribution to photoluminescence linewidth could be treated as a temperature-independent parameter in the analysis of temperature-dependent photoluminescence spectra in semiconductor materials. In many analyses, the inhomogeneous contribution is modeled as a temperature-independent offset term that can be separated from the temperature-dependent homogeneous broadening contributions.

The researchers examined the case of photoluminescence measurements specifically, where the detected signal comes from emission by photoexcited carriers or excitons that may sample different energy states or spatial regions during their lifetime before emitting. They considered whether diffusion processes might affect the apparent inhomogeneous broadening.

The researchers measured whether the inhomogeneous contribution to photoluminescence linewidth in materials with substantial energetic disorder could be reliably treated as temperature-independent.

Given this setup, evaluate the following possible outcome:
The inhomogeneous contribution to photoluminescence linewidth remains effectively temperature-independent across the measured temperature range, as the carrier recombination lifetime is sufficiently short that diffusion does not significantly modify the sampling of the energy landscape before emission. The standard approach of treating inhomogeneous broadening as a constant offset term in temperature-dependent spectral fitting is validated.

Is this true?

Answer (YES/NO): NO